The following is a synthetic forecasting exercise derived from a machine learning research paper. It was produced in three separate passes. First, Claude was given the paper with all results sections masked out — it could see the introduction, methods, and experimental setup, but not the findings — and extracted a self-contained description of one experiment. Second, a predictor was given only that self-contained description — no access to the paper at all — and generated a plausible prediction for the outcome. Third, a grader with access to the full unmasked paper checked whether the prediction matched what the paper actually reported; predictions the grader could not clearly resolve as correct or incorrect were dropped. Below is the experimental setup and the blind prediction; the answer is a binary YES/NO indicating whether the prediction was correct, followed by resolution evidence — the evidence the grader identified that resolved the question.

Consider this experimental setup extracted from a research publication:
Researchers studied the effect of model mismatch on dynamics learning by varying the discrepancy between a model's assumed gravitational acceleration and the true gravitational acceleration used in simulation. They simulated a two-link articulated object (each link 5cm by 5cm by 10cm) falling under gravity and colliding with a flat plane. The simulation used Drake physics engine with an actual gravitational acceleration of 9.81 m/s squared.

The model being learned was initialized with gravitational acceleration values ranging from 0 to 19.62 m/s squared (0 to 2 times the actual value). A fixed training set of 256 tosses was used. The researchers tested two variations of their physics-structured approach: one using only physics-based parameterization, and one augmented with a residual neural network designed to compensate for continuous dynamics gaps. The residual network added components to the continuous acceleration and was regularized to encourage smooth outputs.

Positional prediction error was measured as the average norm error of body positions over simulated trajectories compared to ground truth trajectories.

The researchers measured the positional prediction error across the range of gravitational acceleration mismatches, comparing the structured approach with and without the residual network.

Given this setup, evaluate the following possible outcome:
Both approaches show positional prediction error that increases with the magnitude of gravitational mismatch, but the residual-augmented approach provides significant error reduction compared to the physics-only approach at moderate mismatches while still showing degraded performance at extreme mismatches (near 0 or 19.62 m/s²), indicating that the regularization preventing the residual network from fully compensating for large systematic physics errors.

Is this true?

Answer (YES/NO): NO